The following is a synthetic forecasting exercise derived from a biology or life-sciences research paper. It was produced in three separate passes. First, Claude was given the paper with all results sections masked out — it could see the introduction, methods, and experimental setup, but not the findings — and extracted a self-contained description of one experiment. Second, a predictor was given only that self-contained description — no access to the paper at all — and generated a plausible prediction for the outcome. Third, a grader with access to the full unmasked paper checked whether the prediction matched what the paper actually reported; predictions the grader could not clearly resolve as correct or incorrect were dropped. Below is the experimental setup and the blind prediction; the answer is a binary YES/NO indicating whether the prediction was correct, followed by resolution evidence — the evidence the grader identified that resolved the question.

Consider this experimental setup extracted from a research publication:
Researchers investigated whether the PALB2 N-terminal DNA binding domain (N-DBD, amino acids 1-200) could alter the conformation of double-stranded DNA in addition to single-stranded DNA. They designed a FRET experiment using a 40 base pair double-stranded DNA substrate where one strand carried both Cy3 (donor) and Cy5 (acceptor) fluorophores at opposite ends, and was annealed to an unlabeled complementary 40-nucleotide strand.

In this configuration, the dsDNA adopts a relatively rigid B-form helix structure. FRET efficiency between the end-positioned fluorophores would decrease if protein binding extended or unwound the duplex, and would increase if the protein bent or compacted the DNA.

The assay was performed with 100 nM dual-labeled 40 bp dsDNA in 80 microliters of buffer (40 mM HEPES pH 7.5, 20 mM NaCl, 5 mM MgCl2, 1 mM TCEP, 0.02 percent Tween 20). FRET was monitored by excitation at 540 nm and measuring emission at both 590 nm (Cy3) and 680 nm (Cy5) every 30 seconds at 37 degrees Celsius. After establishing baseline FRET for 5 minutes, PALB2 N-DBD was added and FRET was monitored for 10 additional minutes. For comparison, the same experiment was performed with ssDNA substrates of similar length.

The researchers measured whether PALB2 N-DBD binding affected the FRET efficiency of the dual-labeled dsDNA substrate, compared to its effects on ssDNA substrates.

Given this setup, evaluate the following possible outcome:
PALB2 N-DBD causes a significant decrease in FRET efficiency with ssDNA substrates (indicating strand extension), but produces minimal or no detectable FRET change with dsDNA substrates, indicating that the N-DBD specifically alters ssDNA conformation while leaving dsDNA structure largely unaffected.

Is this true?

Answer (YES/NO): NO